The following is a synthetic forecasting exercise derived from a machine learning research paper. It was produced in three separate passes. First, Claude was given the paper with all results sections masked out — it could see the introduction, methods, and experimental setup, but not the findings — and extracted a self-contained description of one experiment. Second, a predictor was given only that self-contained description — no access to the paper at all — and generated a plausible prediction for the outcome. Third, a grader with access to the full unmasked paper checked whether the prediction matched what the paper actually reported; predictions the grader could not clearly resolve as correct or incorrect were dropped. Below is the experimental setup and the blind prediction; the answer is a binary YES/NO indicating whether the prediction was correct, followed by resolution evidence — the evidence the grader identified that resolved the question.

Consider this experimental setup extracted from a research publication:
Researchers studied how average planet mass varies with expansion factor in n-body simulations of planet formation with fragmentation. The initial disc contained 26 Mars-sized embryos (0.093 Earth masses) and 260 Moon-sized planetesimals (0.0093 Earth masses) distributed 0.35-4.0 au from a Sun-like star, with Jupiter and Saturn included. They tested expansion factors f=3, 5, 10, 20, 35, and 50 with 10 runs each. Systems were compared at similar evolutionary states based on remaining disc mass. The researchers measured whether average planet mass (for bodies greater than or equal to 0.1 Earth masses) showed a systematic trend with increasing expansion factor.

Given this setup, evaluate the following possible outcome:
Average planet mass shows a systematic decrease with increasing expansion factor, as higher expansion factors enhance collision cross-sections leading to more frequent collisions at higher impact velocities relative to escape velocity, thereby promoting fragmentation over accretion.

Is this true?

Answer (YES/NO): NO